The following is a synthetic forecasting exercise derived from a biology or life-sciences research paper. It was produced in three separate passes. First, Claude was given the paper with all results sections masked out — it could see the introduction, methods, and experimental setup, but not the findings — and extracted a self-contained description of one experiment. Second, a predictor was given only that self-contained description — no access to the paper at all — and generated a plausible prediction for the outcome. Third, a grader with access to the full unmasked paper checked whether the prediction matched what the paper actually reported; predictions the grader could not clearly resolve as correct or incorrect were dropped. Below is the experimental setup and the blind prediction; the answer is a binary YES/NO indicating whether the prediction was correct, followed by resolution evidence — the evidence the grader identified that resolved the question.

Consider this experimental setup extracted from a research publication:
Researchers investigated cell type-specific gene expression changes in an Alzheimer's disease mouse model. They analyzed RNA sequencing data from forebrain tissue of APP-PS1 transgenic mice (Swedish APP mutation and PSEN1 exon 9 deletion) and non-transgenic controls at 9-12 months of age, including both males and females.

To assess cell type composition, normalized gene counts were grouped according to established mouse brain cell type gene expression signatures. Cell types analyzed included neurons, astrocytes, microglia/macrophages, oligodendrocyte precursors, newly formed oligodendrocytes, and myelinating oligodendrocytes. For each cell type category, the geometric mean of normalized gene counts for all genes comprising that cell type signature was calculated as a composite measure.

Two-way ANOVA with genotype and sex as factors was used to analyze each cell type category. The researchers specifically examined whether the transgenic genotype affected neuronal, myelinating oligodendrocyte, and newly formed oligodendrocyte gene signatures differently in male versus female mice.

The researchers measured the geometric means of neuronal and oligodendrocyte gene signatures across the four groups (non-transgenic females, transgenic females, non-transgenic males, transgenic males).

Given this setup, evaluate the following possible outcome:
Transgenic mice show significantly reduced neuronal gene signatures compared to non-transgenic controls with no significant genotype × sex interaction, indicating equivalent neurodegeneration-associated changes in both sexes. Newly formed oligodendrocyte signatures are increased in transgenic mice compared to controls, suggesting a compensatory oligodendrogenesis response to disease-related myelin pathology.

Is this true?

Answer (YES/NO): NO